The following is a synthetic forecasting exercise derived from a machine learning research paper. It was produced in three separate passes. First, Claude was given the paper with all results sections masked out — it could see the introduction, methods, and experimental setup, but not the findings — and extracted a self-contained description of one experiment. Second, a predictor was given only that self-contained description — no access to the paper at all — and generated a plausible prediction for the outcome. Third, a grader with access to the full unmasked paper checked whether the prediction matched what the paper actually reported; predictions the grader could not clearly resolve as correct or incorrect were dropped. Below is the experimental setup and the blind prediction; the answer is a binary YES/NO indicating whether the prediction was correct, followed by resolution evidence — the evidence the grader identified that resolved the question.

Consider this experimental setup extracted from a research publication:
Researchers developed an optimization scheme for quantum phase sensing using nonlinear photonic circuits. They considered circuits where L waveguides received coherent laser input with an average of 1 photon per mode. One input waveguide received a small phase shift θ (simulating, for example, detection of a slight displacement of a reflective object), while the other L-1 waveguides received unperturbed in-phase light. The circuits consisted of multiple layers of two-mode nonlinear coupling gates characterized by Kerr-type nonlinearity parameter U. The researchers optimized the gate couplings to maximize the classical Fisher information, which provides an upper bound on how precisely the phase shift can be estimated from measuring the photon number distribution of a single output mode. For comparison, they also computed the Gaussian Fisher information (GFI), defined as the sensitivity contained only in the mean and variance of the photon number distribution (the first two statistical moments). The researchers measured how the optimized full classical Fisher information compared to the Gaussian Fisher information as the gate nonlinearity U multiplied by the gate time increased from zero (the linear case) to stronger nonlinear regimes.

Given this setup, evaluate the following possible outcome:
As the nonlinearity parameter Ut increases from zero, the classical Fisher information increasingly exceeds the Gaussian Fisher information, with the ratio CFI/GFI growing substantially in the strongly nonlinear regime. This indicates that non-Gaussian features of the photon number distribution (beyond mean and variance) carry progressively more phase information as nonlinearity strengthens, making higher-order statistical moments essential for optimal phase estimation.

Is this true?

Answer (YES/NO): NO